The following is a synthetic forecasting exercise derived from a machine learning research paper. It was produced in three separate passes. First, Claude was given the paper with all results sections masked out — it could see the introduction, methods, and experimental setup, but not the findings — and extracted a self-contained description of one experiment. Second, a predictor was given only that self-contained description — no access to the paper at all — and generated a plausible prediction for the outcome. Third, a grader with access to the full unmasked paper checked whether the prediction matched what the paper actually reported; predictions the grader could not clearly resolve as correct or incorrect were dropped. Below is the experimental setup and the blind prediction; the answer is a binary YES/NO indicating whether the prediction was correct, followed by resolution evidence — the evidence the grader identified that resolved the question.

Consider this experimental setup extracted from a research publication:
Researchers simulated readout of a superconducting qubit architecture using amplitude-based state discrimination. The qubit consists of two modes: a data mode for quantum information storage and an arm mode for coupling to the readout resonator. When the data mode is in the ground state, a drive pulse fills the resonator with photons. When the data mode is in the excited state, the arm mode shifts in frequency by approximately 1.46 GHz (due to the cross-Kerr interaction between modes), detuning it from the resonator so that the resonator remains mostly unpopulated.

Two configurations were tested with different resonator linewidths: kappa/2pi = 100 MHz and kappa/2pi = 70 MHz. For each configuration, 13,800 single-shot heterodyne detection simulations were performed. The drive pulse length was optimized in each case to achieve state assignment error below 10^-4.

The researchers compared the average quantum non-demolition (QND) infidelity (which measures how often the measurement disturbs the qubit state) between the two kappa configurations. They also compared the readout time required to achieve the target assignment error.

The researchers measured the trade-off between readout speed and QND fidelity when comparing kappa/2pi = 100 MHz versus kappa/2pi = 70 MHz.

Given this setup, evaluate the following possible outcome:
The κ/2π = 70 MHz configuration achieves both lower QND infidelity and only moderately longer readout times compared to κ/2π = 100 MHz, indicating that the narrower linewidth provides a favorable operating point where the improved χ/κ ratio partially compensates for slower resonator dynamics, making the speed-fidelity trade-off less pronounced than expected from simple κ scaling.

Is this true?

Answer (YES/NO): YES